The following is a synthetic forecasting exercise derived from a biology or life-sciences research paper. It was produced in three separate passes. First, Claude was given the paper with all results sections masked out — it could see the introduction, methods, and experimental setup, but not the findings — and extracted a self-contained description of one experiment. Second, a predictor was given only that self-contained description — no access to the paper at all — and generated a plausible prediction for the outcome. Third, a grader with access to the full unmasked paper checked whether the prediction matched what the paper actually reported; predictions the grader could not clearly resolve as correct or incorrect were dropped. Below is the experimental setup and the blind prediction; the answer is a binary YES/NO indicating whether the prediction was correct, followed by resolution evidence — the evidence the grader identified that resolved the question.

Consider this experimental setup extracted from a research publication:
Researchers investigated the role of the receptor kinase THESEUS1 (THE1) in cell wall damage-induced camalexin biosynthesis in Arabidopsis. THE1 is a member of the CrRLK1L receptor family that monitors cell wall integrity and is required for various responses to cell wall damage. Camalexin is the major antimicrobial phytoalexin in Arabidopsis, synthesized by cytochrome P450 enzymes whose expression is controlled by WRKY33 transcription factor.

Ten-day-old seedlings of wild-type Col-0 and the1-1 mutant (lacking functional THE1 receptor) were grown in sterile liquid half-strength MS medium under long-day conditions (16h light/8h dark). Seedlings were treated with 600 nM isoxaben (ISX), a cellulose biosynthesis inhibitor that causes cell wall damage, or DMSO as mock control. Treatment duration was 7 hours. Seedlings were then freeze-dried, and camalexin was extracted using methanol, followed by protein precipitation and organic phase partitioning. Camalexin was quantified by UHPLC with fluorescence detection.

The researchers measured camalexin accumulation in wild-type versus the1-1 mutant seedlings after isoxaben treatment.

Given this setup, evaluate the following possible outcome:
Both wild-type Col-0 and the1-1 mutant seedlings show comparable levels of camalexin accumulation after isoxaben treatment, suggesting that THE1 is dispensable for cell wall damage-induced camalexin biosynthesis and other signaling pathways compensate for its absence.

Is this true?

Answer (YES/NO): NO